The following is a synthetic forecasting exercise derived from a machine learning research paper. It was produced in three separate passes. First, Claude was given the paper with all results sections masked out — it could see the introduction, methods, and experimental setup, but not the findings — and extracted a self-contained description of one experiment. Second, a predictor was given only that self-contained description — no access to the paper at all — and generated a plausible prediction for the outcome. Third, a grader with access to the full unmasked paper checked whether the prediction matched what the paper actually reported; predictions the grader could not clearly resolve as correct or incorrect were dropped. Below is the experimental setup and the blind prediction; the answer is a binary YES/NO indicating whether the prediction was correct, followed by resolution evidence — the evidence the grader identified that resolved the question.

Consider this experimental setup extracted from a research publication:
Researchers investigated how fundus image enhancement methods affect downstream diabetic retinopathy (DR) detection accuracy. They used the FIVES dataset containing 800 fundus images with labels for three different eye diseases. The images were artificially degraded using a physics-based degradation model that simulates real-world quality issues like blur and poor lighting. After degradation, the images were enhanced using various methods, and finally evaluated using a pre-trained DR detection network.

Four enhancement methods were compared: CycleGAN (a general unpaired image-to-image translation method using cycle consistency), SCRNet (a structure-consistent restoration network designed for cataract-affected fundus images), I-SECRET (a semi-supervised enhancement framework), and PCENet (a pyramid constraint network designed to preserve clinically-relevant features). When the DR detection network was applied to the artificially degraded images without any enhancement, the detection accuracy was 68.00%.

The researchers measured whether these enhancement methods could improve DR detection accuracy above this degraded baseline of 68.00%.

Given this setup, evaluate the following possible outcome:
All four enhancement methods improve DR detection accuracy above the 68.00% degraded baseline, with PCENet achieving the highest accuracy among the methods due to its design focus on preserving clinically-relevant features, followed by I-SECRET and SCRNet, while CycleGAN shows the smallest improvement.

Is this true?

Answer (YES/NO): NO